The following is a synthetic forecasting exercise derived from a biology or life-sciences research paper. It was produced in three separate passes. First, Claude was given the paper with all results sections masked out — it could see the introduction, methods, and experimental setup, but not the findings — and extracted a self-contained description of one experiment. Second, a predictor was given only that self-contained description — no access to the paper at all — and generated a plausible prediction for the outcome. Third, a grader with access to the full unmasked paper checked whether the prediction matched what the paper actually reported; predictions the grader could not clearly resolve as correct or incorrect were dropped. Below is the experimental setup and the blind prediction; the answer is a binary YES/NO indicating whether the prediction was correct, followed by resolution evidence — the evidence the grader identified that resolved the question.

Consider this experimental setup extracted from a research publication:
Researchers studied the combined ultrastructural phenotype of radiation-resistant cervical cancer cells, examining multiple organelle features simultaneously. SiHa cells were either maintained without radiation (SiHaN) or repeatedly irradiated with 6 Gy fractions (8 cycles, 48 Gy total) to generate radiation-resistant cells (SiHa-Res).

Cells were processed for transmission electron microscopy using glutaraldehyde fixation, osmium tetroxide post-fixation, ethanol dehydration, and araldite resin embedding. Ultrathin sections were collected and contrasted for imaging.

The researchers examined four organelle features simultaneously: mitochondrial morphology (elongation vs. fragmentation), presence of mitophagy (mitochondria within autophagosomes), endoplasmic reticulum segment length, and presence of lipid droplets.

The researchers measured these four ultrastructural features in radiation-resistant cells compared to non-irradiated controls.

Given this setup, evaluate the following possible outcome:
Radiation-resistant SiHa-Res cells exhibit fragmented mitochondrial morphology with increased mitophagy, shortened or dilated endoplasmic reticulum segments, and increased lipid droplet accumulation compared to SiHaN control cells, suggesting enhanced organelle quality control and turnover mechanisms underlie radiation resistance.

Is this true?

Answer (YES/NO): NO